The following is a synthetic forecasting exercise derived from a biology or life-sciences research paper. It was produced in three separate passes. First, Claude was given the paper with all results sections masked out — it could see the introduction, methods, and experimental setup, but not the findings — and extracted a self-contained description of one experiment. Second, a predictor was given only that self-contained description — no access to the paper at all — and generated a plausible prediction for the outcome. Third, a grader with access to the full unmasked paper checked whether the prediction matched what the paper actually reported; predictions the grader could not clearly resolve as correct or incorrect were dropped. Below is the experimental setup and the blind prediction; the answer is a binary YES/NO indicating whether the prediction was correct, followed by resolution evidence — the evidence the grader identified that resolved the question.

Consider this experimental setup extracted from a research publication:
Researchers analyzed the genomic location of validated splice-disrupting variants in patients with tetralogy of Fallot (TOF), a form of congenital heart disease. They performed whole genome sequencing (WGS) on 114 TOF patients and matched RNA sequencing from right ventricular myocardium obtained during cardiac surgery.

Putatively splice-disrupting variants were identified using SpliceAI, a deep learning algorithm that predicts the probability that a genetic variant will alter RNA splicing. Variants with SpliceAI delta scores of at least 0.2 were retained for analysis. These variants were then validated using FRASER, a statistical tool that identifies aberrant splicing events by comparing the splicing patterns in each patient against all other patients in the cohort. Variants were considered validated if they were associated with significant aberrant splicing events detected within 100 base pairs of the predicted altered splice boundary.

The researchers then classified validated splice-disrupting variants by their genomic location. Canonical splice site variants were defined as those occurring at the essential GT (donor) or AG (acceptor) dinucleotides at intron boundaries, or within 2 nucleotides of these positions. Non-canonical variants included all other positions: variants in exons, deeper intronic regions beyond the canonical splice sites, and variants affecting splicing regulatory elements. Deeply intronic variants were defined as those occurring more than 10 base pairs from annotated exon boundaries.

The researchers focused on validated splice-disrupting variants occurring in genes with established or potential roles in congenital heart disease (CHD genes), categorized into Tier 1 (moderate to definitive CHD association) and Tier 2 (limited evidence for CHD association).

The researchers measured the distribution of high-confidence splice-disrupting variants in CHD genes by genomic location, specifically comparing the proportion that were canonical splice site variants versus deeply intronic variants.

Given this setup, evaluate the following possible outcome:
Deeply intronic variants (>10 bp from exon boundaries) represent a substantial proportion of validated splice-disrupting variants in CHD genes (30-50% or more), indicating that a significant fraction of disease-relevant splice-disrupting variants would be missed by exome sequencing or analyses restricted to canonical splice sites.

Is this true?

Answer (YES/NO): YES